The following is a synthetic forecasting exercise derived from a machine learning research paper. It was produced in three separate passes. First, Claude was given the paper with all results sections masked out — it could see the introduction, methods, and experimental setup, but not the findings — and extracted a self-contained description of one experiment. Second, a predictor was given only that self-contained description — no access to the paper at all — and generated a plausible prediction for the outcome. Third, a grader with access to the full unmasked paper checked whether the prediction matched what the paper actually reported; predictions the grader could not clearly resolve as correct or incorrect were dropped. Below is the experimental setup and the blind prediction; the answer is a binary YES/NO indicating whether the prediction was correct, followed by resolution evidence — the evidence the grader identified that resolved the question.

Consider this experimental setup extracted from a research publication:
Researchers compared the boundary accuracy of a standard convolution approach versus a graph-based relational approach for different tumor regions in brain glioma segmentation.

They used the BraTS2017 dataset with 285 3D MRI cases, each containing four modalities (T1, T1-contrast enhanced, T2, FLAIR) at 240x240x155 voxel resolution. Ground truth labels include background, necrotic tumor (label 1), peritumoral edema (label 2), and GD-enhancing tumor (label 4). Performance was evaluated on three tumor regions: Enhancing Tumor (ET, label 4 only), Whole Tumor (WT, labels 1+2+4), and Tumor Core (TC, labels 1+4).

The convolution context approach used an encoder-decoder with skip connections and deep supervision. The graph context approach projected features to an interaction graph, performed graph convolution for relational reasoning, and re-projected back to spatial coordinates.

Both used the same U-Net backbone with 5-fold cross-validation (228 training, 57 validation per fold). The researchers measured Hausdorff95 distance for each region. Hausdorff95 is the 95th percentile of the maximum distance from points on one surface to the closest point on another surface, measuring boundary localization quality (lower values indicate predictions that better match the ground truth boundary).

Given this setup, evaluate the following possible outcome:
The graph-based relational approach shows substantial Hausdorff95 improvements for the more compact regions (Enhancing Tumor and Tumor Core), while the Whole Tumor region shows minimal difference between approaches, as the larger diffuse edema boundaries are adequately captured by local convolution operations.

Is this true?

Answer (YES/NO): NO